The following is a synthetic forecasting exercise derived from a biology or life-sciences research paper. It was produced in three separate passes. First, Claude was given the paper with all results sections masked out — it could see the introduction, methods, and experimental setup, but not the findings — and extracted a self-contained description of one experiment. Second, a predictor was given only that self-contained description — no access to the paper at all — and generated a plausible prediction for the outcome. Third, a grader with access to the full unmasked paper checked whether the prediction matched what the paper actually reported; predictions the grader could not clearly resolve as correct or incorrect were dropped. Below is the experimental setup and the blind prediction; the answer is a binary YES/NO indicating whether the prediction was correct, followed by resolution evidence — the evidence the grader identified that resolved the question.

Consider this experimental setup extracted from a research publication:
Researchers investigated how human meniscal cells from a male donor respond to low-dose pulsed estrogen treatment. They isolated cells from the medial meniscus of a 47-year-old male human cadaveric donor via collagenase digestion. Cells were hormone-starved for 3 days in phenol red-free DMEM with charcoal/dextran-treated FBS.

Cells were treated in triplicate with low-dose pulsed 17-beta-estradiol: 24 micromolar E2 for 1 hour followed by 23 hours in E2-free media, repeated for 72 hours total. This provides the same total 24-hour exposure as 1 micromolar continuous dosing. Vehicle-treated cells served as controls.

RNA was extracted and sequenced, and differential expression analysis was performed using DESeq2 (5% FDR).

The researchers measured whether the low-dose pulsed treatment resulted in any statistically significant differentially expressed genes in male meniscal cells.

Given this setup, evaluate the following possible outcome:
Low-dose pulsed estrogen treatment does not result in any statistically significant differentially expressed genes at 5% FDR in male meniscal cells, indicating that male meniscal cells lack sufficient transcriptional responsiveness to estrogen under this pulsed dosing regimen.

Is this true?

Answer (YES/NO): NO